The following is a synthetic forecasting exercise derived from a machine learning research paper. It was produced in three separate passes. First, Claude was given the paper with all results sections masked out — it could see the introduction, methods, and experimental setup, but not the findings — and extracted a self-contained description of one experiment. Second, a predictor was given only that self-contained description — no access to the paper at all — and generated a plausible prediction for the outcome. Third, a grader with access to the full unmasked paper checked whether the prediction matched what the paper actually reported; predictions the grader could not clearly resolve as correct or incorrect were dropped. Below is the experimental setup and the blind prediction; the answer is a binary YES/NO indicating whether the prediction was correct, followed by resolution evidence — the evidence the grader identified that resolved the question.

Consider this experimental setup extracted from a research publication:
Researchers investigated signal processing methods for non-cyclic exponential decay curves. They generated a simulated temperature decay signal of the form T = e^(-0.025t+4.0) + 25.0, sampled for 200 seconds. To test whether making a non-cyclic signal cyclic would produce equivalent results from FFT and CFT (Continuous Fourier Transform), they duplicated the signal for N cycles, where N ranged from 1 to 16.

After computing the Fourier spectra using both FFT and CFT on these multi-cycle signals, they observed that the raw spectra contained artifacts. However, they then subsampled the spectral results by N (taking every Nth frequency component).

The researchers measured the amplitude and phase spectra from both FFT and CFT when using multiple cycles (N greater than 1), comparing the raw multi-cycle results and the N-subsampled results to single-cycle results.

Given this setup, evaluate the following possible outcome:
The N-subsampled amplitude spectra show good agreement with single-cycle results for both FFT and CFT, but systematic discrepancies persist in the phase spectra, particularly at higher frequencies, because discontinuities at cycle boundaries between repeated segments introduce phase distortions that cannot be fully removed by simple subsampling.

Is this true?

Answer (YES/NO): NO